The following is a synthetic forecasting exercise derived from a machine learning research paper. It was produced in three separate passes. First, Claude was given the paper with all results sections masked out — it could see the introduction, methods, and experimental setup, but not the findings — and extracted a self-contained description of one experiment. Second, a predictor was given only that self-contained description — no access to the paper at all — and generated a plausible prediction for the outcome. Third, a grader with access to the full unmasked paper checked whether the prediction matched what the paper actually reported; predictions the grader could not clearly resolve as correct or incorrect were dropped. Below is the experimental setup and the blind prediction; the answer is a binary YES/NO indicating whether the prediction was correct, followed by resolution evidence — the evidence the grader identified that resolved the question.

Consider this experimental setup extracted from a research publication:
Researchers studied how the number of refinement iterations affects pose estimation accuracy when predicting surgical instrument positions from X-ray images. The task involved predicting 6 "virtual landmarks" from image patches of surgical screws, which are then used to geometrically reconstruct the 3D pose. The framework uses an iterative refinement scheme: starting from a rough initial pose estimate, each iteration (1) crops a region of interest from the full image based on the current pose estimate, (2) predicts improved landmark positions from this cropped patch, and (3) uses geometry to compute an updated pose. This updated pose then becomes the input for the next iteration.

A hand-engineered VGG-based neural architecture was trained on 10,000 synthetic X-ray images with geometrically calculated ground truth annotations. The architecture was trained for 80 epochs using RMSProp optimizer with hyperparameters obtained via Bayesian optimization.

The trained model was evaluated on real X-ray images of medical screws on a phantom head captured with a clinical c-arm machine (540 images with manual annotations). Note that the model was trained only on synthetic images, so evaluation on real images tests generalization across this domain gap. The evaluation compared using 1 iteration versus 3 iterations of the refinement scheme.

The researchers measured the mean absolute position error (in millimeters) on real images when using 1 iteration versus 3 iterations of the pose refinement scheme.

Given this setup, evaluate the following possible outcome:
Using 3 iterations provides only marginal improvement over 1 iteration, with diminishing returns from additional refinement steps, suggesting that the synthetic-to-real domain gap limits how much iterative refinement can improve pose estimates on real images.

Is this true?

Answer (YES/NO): NO